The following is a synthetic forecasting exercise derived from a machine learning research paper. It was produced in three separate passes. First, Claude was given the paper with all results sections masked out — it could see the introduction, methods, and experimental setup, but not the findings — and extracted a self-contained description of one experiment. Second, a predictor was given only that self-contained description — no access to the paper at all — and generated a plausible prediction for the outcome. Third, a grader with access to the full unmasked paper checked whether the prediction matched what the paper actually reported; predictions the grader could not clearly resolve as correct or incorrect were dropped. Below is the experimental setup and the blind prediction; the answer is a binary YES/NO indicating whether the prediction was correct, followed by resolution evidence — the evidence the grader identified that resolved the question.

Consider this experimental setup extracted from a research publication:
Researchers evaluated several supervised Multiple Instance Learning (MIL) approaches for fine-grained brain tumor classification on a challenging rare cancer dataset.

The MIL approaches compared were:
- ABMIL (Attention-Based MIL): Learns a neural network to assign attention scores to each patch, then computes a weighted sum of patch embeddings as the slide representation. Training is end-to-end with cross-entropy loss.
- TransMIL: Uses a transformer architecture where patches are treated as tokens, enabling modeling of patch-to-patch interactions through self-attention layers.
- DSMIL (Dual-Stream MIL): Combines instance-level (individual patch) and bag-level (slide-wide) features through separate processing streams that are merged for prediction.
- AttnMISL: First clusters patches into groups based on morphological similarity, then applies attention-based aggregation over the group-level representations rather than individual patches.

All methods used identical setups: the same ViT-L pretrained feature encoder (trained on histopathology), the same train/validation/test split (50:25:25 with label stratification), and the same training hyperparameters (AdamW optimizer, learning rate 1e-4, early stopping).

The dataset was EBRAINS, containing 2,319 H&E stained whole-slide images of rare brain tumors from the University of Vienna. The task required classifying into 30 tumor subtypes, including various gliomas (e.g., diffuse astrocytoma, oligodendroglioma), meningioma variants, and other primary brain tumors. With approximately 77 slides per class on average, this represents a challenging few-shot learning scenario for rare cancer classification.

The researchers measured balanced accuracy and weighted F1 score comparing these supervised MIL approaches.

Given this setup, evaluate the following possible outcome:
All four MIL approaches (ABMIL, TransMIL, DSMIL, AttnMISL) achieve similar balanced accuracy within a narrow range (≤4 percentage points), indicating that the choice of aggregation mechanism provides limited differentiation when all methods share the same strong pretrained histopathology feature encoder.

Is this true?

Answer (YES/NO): NO